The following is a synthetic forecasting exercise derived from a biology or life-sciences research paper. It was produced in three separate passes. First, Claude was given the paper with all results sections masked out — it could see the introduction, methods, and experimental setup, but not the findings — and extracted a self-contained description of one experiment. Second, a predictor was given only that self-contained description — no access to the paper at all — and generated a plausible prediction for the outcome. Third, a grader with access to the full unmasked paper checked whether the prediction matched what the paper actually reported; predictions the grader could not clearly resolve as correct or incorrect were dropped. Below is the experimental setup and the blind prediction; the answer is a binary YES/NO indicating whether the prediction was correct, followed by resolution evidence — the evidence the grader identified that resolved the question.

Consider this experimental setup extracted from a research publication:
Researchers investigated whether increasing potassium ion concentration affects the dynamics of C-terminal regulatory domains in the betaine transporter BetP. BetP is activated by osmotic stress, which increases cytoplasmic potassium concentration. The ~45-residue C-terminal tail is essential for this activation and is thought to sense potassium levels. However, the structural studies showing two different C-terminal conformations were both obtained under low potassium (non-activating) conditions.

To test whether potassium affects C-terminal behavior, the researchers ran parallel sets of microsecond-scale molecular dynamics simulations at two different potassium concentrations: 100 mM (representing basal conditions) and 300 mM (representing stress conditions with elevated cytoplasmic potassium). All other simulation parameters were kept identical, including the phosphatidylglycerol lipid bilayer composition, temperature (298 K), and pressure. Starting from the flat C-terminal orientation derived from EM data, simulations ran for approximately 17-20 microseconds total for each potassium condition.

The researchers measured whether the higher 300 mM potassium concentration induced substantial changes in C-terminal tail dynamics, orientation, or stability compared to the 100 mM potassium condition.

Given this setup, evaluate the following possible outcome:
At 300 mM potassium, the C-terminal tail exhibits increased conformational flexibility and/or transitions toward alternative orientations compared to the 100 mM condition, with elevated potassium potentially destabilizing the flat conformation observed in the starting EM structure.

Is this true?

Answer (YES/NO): NO